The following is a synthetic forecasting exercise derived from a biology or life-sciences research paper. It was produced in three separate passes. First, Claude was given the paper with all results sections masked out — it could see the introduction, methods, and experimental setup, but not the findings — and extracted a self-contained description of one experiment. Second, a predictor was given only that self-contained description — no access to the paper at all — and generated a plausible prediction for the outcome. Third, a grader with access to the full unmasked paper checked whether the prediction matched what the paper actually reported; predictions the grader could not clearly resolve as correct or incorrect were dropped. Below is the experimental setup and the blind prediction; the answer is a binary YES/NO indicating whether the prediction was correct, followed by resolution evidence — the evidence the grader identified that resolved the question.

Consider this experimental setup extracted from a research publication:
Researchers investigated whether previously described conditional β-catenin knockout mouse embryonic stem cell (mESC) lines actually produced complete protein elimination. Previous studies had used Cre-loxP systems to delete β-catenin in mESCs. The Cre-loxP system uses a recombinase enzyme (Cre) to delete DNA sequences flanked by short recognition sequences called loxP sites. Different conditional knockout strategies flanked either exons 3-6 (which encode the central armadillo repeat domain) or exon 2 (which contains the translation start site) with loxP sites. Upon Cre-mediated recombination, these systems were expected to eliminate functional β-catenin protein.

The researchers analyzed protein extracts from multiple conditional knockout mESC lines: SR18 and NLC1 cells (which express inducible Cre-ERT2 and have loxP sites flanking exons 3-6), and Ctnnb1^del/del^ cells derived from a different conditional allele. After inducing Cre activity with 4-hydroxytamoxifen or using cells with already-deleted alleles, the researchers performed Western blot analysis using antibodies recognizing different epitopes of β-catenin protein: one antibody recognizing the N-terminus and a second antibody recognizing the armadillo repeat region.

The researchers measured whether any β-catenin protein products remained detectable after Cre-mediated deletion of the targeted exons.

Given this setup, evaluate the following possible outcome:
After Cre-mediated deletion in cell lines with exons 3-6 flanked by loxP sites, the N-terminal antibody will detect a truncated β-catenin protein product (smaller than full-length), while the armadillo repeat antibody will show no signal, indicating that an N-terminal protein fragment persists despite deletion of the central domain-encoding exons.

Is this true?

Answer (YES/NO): NO